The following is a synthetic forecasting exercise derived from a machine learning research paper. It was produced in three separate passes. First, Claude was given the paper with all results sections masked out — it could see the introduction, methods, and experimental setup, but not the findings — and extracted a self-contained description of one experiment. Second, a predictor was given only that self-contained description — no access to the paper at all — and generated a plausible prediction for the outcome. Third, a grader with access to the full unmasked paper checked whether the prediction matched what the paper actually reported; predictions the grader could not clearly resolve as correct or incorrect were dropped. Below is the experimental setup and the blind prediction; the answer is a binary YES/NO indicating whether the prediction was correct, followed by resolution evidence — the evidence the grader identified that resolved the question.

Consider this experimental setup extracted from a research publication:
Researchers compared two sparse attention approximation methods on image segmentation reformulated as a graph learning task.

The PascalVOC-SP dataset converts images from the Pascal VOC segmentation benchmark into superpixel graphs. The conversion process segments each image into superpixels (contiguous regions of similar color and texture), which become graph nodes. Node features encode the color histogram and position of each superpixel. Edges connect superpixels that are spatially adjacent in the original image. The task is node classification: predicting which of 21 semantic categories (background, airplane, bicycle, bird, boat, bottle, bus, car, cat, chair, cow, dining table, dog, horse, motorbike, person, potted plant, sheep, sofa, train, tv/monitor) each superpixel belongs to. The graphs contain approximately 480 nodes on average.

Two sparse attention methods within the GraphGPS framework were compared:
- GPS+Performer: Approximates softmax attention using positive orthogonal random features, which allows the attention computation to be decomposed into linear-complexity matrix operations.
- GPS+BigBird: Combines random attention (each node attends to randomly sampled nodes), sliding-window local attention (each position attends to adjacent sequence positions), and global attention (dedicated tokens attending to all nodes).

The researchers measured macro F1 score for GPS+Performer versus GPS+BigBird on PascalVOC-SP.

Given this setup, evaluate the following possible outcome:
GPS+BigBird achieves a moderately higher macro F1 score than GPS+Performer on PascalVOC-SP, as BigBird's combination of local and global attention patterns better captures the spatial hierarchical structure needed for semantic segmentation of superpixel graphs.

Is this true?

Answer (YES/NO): NO